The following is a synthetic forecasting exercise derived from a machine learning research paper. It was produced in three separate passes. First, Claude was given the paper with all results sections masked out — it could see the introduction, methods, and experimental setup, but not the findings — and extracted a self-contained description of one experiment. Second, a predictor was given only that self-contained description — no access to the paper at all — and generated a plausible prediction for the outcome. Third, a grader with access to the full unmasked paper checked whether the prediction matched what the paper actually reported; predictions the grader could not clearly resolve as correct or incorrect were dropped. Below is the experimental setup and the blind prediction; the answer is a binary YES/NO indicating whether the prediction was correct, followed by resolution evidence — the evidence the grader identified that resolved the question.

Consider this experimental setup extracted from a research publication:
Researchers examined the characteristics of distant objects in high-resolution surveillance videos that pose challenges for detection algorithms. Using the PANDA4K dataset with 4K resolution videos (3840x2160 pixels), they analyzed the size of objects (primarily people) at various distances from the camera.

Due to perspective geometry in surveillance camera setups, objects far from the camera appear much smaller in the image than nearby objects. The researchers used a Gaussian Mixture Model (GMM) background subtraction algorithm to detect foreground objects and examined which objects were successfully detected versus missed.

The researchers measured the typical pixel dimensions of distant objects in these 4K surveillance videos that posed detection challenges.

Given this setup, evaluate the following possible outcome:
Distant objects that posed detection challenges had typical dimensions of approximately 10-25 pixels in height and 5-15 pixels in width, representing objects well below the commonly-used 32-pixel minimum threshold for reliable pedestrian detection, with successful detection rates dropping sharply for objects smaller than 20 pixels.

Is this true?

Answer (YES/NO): NO